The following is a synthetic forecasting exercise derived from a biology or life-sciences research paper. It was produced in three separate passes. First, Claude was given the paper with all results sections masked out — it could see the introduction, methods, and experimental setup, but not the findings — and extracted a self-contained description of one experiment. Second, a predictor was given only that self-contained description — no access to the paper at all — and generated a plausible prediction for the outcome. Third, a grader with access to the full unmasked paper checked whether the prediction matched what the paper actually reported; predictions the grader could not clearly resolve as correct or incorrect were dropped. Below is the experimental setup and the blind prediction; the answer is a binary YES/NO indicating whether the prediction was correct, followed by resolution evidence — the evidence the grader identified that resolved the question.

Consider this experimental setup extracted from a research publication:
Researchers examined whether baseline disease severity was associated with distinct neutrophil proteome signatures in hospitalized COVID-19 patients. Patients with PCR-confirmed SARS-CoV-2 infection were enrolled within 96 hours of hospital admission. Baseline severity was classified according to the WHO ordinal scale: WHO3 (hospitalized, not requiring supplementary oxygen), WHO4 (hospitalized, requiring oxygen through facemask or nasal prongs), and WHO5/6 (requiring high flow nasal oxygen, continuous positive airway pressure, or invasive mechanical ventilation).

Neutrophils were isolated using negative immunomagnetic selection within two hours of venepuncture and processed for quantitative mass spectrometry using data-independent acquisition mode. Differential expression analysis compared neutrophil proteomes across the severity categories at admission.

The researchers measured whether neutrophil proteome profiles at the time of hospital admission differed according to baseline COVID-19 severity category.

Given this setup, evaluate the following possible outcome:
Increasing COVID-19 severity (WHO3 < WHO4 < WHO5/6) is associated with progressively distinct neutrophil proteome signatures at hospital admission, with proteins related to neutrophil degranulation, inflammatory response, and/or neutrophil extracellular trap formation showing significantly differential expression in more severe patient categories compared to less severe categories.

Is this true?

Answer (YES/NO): YES